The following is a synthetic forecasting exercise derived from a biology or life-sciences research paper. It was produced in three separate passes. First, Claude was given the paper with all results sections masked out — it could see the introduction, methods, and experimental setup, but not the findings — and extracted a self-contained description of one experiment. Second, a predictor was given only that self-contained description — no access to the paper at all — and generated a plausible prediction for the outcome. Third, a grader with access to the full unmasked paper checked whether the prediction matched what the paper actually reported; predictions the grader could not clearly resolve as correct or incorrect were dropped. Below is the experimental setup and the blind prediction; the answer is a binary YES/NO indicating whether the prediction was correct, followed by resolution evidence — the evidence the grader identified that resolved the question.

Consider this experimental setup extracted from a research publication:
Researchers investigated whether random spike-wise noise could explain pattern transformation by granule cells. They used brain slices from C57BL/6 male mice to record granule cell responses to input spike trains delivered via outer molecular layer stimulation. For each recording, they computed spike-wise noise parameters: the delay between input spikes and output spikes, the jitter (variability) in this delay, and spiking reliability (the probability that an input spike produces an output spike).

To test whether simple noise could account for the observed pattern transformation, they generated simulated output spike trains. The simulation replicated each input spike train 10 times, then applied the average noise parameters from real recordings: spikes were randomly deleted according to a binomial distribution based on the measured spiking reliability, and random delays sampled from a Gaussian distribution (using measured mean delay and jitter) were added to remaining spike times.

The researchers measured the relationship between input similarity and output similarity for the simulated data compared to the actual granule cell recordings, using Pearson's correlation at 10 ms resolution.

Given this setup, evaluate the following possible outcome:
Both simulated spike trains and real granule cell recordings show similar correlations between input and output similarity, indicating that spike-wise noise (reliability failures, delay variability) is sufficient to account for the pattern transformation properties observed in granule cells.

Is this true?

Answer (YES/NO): NO